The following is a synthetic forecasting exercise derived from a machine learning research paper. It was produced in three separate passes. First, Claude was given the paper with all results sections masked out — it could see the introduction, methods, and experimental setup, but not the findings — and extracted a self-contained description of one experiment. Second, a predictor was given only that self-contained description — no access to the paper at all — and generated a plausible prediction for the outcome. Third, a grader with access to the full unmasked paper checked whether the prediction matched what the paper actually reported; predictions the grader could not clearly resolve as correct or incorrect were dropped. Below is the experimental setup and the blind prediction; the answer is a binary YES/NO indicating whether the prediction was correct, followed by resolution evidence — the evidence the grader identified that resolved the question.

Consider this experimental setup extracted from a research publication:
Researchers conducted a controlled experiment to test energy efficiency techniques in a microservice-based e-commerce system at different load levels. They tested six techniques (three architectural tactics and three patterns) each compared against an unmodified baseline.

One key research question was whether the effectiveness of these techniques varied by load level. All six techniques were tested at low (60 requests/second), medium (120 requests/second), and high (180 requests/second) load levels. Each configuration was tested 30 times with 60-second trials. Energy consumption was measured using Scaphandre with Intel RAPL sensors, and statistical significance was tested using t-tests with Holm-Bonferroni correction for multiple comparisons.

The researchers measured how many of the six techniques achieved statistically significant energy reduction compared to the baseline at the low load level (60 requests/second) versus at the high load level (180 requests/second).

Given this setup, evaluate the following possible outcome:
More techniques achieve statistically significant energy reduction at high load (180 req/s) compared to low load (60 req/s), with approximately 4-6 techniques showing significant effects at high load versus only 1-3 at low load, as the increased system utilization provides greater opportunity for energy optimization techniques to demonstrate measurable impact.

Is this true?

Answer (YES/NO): YES